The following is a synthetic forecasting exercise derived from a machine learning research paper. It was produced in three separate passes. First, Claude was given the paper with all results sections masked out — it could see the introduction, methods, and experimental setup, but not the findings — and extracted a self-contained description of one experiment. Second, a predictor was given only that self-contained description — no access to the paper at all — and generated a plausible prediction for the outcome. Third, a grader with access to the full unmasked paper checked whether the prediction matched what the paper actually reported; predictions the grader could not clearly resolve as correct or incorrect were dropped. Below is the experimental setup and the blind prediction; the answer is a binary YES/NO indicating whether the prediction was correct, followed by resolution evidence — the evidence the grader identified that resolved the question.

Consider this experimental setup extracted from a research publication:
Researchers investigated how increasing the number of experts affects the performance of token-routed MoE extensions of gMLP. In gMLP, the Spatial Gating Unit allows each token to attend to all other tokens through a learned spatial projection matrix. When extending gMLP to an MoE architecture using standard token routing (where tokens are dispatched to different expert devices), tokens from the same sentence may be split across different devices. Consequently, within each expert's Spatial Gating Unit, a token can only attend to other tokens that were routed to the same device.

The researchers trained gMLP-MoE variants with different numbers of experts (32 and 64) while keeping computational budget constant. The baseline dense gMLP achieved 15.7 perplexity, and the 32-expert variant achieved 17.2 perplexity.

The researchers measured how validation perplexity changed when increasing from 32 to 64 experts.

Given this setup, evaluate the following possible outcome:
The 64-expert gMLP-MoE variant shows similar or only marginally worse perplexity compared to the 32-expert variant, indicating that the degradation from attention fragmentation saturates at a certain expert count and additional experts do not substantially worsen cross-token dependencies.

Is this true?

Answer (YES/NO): NO